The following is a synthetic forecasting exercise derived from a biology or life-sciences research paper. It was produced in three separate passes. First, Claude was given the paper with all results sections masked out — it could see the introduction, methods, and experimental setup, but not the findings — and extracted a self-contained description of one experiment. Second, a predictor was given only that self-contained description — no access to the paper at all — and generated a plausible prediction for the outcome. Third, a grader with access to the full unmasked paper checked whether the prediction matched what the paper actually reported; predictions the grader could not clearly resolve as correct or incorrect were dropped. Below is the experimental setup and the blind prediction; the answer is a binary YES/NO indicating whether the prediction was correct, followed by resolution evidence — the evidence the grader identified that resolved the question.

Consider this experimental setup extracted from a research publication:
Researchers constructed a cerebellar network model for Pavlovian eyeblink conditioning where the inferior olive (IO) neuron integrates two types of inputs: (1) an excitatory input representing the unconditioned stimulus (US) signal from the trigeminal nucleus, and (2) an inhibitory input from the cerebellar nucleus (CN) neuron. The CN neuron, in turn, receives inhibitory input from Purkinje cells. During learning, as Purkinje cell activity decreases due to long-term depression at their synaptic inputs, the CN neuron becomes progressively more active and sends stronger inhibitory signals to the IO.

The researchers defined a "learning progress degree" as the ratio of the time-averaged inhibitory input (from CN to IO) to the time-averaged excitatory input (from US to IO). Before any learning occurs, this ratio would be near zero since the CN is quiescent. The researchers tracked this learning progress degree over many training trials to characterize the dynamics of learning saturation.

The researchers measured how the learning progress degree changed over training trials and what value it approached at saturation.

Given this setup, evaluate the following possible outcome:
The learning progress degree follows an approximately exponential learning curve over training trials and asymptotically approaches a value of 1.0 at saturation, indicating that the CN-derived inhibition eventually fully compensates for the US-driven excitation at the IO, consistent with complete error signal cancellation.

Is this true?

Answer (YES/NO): YES